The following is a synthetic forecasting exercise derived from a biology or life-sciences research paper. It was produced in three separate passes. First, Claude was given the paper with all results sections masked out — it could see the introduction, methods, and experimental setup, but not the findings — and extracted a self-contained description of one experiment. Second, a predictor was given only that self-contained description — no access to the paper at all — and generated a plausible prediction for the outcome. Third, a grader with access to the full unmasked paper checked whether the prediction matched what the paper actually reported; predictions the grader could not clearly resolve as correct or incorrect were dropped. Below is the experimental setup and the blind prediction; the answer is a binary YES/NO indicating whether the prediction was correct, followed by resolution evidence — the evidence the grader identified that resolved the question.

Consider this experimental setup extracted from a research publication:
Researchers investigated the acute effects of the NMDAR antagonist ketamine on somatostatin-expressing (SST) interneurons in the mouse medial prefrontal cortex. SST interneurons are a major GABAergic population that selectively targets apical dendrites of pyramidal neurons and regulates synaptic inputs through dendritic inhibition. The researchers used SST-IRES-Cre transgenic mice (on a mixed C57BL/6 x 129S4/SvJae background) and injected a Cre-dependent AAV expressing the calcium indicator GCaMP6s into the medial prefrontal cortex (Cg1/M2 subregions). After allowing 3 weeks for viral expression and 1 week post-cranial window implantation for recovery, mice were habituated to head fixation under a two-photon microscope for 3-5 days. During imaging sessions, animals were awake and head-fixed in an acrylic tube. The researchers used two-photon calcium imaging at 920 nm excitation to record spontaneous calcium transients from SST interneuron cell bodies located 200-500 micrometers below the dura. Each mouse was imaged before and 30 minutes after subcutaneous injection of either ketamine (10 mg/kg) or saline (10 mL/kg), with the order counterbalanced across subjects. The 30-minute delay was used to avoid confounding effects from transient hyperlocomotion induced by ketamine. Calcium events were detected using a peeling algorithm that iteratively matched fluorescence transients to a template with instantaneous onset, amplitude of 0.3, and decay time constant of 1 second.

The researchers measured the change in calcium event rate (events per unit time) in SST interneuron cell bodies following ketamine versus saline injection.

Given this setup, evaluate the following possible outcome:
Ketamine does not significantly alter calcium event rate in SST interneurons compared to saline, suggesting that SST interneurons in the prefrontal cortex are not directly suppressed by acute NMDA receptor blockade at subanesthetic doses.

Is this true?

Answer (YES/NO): NO